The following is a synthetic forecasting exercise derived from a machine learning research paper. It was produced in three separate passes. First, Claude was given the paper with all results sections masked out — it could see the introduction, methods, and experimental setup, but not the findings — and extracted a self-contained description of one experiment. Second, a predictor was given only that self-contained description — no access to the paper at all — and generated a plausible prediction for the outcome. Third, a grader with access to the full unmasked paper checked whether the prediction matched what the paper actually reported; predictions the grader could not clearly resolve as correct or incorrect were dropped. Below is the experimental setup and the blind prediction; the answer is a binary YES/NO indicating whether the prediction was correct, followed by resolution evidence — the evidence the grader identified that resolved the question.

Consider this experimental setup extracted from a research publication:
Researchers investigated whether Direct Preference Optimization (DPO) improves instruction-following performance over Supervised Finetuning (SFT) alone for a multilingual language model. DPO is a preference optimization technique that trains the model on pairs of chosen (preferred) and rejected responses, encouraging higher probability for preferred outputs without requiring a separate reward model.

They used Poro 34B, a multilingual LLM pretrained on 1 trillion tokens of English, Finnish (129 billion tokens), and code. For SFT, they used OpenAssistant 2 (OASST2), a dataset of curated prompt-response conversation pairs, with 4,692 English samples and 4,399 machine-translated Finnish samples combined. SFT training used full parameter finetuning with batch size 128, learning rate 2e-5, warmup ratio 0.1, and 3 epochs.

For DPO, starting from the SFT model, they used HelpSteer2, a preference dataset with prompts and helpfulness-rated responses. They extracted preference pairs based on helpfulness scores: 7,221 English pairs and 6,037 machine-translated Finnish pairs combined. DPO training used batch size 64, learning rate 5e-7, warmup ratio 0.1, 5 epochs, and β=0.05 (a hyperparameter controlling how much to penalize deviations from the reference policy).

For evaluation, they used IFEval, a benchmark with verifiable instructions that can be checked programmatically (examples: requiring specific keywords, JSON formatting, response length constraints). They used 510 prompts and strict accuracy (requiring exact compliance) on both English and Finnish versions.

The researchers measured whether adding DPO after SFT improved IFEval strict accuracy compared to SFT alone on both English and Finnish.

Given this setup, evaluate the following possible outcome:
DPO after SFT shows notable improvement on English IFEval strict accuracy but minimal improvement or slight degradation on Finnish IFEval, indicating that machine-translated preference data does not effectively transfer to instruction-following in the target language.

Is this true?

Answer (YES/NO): NO